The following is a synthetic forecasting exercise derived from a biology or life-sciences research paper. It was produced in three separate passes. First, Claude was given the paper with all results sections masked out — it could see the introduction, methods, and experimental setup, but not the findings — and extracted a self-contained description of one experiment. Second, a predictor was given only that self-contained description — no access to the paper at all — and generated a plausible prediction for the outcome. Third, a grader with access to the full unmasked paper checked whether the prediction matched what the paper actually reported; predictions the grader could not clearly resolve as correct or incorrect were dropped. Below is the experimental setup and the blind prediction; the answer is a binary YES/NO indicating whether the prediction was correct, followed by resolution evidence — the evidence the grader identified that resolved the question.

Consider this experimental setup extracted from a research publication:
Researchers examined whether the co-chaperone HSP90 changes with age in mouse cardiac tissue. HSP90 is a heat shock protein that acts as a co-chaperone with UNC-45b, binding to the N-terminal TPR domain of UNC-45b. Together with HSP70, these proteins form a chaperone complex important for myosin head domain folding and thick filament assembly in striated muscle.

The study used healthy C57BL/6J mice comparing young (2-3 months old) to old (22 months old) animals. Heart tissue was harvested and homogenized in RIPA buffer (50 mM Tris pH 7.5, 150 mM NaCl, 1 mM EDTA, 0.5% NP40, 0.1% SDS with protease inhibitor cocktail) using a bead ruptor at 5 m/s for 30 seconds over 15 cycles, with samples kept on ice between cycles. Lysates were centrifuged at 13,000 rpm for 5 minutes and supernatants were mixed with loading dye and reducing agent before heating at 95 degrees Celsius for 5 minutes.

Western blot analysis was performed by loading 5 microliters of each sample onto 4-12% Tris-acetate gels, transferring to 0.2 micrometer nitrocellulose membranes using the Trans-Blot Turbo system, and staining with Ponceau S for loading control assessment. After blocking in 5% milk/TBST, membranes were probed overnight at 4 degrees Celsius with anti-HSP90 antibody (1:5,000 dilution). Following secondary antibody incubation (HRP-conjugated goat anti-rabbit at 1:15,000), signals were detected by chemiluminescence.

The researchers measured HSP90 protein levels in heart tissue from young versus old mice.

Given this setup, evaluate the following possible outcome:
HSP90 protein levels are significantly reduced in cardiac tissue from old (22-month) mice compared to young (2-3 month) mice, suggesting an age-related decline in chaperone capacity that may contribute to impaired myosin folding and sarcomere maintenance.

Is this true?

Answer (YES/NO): NO